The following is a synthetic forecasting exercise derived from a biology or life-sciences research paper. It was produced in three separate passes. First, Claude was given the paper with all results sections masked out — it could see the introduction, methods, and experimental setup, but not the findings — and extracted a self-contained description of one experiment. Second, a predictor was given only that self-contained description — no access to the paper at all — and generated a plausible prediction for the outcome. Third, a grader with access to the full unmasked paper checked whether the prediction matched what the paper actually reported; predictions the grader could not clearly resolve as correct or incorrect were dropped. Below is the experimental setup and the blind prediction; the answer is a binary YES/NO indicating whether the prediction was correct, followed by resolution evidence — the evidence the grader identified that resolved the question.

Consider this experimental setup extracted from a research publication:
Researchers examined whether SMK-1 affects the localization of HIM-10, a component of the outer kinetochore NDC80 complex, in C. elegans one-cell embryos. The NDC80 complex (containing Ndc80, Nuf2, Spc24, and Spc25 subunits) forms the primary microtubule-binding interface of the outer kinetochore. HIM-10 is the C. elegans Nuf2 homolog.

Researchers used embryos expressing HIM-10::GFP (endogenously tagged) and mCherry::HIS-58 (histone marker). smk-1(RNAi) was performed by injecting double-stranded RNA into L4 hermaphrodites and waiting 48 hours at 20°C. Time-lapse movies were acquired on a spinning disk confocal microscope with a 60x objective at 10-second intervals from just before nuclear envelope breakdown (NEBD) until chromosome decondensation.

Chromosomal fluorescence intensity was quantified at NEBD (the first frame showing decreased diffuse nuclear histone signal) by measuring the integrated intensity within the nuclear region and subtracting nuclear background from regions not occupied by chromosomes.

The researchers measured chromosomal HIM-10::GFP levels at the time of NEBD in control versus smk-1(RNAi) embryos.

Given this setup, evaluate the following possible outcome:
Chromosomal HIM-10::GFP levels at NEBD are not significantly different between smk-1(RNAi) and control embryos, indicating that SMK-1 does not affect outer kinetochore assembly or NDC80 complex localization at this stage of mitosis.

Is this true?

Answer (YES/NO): NO